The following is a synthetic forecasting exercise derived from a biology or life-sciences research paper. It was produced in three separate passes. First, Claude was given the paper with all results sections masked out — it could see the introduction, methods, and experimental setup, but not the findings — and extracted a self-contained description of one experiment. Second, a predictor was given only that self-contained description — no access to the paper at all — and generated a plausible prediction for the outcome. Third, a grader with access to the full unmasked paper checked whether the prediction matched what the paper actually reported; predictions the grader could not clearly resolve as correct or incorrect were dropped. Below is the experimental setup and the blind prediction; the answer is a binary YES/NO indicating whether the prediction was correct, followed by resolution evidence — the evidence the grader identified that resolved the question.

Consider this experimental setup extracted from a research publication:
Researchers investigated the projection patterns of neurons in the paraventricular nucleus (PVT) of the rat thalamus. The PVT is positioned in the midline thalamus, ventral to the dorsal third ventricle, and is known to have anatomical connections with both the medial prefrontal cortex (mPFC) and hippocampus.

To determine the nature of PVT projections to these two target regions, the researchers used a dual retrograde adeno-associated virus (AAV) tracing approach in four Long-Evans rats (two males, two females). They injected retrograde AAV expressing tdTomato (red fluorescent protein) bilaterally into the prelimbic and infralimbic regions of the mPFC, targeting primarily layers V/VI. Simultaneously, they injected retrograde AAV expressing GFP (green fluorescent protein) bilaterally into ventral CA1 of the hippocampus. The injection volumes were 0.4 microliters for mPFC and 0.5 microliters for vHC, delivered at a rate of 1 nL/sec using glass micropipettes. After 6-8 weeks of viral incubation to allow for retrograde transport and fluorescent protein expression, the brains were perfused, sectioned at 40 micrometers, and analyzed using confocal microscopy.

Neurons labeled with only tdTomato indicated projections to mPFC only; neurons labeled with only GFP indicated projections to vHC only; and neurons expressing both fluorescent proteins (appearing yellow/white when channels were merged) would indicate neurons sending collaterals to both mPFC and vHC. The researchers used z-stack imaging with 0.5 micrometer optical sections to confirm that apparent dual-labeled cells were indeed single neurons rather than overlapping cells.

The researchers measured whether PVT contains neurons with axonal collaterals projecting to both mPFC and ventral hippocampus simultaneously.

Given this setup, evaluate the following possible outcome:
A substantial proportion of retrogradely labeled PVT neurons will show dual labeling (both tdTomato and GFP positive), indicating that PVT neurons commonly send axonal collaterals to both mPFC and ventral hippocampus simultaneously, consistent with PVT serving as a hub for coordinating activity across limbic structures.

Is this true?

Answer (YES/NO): NO